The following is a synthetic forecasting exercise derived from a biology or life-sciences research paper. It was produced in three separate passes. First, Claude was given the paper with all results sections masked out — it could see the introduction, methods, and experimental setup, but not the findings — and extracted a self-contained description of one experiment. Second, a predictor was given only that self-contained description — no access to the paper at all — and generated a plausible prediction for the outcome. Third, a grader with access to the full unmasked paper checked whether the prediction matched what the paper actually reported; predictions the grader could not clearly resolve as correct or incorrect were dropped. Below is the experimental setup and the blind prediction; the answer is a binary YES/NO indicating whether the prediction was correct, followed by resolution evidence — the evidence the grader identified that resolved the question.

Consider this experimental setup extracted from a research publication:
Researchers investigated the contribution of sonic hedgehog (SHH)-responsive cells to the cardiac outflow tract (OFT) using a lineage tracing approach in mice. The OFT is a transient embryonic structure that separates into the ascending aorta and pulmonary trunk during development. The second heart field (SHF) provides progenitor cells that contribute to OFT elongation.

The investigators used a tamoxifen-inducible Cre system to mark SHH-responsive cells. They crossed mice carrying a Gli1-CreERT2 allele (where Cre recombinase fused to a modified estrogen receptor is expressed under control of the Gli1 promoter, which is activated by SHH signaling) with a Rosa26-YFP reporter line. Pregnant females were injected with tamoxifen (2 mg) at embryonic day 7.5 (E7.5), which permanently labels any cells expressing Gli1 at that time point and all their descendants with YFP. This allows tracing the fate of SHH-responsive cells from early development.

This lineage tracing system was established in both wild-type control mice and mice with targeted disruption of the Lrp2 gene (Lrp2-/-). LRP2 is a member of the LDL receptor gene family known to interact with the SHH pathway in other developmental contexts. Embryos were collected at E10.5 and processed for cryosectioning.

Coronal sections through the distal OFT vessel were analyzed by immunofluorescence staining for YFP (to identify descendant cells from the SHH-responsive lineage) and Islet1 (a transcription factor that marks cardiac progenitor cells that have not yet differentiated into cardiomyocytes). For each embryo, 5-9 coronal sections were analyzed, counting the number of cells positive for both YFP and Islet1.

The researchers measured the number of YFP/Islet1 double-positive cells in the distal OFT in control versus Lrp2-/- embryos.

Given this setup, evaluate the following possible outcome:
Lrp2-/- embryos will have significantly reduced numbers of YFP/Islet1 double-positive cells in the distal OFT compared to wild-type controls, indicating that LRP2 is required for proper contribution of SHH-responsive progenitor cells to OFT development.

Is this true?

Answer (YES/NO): YES